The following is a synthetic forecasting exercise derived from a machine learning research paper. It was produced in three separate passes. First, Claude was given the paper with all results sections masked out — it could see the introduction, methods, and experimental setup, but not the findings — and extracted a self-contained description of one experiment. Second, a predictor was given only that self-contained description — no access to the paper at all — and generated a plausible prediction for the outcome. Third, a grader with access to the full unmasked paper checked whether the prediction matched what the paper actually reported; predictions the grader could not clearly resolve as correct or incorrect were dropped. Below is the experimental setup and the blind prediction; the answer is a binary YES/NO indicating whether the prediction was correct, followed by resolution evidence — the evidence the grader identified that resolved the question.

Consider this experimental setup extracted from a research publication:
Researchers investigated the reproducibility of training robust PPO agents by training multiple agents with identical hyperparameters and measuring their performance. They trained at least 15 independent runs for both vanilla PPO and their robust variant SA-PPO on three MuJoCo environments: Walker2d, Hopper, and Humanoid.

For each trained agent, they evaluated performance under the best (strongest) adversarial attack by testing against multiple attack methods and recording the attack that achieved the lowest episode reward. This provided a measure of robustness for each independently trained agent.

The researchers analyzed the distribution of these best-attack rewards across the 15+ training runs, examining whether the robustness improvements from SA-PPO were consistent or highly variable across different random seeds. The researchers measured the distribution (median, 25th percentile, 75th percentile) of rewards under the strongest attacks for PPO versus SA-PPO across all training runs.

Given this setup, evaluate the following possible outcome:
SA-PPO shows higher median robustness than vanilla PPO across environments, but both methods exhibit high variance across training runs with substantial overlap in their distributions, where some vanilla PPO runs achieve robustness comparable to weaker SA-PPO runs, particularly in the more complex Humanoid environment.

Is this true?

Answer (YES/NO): NO